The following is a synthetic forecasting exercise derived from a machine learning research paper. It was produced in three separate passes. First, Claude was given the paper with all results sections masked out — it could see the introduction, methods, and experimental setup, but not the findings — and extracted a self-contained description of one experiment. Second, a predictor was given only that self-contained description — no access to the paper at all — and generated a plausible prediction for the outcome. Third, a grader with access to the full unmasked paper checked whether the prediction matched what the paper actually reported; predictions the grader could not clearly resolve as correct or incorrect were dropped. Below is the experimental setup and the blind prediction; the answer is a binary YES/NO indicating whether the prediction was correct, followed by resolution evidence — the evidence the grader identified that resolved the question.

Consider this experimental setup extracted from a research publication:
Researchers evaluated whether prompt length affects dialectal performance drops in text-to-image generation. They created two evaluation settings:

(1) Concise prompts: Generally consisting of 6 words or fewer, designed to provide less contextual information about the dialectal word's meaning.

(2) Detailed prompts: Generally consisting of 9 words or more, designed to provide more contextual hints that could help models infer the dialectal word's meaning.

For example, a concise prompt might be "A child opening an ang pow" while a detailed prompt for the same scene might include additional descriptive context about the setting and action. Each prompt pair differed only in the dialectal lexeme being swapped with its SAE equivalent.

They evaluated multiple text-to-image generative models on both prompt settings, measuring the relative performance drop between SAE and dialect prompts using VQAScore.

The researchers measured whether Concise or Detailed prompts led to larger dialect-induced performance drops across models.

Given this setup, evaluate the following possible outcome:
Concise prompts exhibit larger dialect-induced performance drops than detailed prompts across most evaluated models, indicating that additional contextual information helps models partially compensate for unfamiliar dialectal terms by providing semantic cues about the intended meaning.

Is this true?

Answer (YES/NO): YES